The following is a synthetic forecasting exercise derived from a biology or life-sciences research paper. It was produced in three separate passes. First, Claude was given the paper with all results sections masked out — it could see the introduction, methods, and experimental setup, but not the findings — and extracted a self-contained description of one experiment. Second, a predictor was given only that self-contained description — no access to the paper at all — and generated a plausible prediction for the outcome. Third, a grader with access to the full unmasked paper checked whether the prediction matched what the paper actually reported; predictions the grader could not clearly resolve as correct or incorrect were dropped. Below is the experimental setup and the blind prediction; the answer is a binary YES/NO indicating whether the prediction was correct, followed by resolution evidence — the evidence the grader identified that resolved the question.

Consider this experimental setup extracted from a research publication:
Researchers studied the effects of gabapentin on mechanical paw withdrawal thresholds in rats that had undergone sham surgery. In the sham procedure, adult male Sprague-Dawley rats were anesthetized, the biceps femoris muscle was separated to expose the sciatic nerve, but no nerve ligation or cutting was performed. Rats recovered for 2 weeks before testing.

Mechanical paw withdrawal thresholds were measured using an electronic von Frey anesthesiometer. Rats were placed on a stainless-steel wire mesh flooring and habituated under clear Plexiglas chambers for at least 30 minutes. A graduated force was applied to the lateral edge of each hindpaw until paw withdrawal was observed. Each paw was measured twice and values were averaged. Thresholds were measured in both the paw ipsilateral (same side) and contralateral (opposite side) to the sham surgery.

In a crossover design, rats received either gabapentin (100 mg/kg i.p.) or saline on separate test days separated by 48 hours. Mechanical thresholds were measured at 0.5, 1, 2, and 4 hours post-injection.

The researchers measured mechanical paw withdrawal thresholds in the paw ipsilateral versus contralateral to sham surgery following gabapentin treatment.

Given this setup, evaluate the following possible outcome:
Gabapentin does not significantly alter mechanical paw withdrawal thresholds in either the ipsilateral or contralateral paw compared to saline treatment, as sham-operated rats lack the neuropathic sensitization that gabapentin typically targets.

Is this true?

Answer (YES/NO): NO